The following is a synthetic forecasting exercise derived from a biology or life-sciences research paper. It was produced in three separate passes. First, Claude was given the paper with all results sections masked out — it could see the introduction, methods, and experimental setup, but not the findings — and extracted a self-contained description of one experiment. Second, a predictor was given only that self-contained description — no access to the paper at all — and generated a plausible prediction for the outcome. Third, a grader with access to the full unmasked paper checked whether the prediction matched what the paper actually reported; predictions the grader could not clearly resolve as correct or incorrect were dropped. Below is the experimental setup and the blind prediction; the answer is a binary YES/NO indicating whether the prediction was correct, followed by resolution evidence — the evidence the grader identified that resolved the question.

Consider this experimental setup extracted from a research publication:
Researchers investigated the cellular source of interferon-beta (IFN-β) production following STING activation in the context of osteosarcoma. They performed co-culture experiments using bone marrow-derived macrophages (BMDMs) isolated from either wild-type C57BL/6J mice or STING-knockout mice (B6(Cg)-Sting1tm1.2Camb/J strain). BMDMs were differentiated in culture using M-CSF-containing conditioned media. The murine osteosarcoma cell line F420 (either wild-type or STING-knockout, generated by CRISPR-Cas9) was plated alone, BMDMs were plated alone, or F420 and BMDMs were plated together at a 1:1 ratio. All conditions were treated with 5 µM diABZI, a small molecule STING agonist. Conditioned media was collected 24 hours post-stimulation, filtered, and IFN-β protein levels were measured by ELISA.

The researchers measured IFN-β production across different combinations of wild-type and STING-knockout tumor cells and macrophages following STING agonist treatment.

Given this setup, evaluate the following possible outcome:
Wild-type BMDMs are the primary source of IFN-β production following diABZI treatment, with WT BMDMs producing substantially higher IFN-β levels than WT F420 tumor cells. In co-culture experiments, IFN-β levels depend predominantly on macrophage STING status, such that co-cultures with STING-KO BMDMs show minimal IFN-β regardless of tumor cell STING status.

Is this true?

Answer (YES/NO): YES